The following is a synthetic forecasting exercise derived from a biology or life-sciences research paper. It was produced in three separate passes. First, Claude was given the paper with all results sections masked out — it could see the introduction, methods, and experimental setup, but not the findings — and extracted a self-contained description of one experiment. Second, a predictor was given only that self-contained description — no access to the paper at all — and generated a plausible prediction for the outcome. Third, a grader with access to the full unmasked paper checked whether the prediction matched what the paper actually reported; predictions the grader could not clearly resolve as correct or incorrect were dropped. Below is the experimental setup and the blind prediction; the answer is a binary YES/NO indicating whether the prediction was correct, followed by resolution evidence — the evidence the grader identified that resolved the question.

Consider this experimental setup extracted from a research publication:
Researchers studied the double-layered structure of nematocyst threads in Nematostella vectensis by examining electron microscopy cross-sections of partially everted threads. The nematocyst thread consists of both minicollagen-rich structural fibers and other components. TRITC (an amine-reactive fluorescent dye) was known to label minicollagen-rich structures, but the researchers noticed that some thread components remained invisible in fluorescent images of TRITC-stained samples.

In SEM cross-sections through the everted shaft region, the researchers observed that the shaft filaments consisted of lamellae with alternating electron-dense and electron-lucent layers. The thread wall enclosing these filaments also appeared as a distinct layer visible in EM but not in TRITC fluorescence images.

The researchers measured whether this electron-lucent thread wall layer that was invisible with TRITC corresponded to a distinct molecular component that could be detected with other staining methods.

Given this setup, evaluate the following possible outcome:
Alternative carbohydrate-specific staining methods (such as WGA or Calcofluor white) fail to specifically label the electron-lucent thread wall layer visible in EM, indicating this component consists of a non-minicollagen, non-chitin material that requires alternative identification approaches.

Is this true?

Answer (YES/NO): NO